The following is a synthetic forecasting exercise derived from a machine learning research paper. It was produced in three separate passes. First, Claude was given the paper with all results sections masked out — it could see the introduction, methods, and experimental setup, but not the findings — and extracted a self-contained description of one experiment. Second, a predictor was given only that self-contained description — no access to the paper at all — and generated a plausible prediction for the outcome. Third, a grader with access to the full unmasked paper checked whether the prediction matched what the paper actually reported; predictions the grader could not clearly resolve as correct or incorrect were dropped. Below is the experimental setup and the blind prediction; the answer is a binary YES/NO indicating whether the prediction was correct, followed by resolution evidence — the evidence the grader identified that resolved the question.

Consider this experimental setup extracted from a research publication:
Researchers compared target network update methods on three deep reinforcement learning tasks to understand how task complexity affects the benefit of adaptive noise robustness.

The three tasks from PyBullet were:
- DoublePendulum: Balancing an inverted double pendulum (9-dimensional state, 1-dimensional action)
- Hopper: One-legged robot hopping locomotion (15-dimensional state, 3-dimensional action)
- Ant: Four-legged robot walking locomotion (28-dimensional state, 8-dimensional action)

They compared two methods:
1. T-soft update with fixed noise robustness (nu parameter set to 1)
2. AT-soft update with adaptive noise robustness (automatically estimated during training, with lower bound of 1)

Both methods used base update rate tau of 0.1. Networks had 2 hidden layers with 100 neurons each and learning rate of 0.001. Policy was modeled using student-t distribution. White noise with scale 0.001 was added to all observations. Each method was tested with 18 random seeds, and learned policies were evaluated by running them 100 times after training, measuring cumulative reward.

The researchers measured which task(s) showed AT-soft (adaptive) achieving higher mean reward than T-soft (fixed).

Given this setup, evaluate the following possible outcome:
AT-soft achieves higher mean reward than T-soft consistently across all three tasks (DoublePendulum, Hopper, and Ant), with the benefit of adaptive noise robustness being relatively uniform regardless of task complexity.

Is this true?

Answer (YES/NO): NO